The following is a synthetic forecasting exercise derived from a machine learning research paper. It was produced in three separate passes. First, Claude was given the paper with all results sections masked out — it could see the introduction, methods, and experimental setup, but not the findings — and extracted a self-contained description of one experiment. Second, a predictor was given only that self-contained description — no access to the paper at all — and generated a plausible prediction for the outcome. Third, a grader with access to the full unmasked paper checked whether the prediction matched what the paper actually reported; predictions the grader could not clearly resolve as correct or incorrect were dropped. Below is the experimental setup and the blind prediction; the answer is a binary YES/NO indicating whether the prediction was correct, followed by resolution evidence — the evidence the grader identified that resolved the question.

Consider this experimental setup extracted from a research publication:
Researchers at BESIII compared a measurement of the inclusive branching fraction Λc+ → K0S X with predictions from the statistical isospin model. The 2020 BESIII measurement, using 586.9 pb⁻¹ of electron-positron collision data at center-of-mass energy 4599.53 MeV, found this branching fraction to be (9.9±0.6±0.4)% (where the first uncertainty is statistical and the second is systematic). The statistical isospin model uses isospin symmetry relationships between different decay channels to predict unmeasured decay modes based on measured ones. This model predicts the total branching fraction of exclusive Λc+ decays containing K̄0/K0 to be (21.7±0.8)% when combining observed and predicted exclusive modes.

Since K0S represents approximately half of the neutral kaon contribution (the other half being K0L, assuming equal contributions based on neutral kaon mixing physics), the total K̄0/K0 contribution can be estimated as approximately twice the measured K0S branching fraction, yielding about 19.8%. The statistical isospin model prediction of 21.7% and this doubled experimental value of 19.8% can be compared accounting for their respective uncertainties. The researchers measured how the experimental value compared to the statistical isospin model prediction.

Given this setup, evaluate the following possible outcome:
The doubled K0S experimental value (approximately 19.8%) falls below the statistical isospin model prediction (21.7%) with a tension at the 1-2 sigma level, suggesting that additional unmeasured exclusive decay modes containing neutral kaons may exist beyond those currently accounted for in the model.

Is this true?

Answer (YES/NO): NO